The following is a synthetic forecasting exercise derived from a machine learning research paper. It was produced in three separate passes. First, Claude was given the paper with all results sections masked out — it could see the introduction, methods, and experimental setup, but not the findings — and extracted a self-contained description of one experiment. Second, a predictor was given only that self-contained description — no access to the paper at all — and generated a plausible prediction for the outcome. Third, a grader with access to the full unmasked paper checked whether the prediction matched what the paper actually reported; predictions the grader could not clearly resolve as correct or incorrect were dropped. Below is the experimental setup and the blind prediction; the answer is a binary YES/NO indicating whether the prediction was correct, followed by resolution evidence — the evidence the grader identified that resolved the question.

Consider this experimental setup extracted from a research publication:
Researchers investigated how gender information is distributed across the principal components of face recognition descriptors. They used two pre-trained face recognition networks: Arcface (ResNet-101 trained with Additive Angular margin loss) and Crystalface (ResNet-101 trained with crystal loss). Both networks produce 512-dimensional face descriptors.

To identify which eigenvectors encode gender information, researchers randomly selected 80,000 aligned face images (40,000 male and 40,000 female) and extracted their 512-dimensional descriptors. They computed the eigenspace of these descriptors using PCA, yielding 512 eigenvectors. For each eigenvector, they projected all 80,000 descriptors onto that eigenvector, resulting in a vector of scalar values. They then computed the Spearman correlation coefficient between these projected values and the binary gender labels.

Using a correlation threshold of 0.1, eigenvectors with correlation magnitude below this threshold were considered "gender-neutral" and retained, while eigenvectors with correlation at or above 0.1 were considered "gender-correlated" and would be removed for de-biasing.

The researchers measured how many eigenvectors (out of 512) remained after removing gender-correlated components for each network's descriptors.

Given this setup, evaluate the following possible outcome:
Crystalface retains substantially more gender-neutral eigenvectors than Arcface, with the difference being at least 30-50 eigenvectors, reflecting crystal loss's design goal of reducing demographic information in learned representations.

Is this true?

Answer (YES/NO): NO